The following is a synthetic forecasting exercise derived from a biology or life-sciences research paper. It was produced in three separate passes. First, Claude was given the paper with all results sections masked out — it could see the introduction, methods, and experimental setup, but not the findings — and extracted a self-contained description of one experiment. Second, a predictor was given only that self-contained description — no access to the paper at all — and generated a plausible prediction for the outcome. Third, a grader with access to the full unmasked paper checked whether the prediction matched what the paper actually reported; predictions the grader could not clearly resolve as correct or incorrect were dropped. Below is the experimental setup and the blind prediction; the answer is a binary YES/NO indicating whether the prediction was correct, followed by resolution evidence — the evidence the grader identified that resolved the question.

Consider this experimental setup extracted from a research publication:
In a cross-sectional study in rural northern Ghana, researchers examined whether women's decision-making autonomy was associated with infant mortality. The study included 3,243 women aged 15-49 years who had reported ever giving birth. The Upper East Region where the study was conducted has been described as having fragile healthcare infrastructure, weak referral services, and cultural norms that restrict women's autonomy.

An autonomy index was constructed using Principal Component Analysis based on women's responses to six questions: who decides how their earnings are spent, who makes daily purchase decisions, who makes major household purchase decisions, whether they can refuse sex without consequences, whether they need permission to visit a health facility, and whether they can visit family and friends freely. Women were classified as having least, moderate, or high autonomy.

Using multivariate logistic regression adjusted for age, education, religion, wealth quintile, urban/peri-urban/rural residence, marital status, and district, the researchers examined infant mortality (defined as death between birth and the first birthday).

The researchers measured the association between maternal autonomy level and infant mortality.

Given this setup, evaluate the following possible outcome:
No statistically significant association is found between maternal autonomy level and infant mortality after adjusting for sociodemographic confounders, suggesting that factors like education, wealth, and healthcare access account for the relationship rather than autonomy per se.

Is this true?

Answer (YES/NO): YES